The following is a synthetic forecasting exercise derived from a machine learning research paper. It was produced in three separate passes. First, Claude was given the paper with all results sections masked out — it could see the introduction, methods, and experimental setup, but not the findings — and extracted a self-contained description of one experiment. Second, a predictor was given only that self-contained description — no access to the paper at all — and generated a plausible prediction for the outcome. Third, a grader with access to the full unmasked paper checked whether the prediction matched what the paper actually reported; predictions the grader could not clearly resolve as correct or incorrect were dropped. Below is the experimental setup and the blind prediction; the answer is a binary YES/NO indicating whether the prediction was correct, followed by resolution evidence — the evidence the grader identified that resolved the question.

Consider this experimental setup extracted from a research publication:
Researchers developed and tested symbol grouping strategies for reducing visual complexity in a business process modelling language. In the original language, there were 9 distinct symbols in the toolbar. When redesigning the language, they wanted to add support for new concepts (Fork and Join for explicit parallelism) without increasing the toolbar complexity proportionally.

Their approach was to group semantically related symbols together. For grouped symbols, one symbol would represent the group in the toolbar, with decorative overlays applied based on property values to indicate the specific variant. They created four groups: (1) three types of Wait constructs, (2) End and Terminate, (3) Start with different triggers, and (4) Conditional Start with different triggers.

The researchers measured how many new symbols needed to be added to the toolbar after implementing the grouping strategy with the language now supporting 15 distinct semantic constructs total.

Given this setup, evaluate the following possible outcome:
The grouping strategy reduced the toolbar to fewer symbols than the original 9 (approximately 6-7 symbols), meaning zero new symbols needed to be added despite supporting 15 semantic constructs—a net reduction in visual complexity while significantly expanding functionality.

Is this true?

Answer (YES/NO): NO